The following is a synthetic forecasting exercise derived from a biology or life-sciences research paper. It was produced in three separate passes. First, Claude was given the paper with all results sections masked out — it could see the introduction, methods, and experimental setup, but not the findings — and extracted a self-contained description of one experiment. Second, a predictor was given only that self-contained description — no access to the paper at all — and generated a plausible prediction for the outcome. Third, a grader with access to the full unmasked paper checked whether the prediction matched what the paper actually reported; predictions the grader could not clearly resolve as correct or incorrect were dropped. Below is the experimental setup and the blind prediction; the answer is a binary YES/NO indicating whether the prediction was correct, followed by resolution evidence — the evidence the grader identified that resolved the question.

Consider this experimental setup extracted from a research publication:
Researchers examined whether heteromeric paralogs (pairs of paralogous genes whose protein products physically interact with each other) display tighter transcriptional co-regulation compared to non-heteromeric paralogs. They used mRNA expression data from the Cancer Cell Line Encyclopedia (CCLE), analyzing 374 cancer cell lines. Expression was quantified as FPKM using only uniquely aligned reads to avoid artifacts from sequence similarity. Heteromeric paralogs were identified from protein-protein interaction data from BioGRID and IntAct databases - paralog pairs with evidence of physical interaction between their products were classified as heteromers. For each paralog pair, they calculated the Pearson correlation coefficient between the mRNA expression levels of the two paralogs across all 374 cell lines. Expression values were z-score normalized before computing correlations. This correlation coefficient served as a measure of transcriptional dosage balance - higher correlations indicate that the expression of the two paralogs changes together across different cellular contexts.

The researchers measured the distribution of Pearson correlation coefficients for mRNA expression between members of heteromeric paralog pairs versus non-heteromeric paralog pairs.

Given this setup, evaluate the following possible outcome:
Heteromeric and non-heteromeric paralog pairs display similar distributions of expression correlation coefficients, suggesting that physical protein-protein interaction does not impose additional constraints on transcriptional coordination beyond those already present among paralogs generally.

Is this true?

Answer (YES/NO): NO